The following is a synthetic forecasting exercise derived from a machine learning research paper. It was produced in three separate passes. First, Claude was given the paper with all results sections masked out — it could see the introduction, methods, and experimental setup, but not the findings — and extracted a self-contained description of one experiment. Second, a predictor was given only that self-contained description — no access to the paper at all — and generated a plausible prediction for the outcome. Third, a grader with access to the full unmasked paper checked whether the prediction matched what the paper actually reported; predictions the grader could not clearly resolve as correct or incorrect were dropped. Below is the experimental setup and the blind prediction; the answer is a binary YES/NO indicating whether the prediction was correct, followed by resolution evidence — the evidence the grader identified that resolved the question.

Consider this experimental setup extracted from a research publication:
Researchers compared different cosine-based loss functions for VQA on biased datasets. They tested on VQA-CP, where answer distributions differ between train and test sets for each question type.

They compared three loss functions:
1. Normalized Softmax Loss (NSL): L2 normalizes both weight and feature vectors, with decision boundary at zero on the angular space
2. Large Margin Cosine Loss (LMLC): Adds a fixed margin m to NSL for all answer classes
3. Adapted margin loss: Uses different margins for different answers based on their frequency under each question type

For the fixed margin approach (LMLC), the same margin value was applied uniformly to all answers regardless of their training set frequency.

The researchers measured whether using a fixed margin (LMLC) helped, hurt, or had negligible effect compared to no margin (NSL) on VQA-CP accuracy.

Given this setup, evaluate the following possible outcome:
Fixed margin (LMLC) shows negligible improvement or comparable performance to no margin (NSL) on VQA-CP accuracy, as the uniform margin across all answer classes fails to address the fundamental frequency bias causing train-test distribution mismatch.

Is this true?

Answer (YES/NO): NO